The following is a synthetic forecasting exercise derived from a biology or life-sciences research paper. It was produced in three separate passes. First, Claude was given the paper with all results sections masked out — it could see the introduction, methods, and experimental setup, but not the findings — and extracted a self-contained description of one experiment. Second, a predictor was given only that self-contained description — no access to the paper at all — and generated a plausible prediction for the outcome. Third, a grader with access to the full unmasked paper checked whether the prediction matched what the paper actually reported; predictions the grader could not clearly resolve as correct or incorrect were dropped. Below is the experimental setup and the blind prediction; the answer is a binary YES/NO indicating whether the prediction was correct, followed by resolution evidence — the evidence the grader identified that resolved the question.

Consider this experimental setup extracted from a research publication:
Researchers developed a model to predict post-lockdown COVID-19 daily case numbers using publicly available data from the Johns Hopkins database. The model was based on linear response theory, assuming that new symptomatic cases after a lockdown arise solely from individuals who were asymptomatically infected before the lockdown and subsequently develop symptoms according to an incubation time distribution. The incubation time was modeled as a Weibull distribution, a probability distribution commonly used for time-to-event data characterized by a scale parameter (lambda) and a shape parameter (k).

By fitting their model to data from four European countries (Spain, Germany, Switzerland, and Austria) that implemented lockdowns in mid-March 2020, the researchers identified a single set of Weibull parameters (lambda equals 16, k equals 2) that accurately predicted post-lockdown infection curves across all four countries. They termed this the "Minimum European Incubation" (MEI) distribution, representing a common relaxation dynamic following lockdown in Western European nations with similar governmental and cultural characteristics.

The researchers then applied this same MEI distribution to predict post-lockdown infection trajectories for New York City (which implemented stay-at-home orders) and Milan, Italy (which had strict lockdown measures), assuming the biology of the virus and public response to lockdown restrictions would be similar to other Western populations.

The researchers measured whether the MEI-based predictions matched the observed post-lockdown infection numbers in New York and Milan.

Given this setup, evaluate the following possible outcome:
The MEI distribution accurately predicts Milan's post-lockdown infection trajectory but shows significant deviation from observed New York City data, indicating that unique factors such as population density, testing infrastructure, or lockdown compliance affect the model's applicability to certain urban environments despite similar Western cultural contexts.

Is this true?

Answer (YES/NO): NO